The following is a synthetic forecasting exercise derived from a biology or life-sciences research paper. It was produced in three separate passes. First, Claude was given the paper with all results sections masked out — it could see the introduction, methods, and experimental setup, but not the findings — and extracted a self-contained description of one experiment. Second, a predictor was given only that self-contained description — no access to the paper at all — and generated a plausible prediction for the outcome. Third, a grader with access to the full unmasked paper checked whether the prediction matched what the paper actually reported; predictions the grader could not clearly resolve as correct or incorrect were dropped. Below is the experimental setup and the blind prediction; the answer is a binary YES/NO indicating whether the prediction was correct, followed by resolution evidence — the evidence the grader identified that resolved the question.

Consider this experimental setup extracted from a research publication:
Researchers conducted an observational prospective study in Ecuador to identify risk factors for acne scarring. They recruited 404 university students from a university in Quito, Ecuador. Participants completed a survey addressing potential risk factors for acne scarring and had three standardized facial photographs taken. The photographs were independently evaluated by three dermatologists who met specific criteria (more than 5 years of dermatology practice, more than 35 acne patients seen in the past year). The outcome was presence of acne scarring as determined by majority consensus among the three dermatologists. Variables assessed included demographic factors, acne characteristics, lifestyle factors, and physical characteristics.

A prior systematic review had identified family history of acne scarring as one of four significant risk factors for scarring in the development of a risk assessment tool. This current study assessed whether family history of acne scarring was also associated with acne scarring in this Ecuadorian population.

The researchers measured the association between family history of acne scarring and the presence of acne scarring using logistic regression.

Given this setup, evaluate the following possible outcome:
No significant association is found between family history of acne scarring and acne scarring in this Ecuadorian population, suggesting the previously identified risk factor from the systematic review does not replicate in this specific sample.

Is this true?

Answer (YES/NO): YES